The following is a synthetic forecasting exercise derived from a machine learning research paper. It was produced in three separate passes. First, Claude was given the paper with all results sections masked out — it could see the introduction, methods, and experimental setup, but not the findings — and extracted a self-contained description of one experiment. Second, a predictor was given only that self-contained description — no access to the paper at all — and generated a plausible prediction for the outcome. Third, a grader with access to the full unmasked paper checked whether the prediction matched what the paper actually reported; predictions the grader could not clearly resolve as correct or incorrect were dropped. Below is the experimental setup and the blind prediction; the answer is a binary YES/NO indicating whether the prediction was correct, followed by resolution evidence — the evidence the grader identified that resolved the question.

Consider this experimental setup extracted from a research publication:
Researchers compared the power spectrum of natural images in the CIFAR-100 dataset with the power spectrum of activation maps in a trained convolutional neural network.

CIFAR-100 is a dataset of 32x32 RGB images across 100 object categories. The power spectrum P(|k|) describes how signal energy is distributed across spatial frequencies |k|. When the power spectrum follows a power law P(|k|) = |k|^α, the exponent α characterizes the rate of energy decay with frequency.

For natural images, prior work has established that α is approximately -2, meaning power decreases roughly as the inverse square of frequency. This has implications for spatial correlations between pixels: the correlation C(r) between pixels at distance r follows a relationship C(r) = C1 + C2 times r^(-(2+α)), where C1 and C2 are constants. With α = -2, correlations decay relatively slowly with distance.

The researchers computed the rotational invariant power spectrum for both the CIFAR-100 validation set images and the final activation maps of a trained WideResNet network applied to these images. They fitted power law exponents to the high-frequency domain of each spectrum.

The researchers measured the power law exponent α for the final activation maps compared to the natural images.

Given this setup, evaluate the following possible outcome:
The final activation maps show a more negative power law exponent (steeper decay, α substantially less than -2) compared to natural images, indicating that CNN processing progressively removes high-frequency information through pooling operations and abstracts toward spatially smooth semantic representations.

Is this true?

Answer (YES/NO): NO